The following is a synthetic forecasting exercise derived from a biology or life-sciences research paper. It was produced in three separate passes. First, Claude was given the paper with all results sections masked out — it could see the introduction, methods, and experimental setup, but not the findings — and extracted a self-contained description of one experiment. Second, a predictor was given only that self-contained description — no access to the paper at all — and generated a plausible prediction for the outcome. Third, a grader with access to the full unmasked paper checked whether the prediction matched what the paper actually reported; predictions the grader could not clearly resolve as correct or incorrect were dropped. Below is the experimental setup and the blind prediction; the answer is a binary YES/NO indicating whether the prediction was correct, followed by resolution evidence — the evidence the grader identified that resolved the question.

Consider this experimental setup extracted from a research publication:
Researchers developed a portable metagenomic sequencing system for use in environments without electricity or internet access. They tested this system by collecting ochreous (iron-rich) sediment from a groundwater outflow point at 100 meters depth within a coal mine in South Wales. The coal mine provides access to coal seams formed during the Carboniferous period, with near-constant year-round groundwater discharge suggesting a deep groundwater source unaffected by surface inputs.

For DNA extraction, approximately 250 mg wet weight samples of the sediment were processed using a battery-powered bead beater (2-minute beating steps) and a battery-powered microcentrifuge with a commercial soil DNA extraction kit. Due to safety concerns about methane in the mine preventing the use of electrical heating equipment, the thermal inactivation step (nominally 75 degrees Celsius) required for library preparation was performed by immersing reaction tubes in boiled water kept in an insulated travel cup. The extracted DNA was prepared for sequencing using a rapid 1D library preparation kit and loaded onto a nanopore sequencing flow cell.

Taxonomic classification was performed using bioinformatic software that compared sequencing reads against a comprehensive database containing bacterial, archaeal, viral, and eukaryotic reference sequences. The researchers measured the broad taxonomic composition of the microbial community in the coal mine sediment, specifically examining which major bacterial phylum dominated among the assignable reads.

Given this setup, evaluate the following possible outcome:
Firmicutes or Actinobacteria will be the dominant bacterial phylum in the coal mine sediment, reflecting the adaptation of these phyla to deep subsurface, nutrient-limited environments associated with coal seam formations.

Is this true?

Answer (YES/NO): NO